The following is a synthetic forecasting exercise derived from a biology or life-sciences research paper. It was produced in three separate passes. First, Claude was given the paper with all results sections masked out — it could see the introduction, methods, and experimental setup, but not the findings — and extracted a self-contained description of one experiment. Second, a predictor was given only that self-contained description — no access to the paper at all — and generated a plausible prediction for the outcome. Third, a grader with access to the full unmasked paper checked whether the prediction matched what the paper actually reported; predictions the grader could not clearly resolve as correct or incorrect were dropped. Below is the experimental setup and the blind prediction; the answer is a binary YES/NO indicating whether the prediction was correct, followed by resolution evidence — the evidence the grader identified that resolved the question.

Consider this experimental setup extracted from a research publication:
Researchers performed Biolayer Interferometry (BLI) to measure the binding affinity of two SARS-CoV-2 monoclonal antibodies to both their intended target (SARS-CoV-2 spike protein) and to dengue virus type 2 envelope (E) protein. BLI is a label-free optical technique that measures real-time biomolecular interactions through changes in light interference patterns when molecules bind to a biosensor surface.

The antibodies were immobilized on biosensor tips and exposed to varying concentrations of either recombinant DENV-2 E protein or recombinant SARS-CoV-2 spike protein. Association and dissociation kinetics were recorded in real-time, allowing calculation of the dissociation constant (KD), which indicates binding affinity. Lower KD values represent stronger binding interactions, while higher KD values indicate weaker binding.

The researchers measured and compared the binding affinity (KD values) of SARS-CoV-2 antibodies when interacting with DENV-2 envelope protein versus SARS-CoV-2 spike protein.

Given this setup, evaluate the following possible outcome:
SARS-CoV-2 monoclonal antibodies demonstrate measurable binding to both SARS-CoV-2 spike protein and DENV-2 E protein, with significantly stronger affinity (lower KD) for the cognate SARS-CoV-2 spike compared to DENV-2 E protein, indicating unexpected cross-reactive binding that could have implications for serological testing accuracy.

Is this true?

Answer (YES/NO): NO